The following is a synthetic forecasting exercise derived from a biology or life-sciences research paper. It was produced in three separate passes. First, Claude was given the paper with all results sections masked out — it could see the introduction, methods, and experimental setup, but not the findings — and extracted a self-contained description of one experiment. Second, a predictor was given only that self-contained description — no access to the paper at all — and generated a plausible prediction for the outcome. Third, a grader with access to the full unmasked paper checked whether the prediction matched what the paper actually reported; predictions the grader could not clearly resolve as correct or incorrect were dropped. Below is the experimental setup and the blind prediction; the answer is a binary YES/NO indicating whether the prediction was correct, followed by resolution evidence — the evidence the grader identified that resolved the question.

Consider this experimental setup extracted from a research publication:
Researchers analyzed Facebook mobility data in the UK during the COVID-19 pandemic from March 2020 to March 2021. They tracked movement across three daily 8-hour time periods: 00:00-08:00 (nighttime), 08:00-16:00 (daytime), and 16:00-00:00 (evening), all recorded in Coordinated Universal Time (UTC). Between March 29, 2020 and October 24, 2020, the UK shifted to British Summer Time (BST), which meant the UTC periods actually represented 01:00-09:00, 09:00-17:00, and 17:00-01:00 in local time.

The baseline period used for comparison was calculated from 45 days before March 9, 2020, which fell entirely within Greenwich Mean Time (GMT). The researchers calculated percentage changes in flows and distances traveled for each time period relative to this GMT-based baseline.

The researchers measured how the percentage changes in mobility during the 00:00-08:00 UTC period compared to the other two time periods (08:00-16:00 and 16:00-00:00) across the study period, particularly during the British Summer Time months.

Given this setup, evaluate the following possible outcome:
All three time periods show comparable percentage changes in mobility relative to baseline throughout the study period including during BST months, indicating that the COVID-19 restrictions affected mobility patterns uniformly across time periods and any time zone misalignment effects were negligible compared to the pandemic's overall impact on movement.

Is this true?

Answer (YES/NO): NO